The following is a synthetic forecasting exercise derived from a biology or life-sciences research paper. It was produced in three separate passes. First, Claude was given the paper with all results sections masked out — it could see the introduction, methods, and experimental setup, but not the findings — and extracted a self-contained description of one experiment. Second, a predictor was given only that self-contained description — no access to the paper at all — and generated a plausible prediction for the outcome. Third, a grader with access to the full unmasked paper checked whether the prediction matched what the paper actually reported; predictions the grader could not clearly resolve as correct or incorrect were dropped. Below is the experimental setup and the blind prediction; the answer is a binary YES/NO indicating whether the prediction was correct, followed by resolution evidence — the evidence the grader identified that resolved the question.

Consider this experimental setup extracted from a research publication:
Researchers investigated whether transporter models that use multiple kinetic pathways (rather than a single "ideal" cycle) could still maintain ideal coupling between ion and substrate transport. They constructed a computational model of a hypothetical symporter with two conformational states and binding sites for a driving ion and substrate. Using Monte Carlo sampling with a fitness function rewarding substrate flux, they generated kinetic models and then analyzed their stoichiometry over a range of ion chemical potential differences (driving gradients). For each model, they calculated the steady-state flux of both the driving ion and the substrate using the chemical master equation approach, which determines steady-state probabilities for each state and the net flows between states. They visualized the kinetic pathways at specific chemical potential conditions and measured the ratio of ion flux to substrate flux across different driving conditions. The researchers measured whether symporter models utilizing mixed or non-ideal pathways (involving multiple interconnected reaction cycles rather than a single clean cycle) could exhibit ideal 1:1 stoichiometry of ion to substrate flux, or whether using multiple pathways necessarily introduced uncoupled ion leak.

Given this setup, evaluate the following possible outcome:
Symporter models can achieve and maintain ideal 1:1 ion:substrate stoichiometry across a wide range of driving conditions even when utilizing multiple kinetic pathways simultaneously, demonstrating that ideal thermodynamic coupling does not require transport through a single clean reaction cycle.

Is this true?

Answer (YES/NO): YES